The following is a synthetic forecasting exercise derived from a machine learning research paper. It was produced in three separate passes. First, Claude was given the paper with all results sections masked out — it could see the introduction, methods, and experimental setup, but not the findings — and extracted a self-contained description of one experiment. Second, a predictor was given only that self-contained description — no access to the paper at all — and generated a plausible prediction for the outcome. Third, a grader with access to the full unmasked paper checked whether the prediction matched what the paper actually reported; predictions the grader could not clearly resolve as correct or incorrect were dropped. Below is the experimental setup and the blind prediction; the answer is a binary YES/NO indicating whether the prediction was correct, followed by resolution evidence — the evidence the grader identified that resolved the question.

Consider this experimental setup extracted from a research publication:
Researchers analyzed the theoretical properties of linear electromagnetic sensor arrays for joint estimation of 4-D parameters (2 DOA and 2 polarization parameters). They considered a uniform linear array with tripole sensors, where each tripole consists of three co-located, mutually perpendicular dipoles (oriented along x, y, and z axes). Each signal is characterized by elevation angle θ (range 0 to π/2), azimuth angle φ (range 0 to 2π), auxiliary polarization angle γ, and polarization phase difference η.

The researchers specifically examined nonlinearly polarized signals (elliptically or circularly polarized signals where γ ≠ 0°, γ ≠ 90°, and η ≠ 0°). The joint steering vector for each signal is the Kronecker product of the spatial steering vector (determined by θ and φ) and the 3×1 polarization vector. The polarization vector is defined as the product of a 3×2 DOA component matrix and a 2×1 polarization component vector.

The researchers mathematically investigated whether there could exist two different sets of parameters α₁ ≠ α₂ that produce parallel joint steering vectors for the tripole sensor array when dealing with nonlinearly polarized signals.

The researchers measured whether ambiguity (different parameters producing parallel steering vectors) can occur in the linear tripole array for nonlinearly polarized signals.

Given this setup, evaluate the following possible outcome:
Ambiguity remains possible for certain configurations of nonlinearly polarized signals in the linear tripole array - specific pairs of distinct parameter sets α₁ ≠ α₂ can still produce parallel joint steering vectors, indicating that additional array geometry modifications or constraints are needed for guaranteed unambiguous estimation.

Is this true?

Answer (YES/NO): NO